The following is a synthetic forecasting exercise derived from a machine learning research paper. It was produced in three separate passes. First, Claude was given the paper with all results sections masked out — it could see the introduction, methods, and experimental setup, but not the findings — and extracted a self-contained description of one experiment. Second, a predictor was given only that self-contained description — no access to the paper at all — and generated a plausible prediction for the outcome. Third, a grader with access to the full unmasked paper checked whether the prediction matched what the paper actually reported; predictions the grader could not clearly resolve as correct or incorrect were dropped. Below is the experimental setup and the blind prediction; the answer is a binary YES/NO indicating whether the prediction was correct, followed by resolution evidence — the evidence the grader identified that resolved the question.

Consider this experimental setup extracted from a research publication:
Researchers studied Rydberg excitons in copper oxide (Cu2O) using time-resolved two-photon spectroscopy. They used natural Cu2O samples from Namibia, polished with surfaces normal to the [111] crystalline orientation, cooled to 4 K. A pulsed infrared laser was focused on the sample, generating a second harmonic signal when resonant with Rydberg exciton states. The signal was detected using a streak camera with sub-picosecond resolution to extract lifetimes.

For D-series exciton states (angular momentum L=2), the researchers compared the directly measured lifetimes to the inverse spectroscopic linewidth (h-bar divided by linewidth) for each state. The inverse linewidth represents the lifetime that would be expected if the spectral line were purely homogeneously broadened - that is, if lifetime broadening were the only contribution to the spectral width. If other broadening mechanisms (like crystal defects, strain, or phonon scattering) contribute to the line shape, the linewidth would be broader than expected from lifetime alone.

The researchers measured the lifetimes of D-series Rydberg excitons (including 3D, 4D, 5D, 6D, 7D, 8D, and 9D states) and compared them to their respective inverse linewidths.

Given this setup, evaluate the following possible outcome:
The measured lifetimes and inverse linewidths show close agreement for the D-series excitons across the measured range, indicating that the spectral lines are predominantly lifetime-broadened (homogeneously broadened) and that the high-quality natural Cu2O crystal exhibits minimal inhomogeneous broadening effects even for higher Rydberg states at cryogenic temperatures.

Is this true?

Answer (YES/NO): NO